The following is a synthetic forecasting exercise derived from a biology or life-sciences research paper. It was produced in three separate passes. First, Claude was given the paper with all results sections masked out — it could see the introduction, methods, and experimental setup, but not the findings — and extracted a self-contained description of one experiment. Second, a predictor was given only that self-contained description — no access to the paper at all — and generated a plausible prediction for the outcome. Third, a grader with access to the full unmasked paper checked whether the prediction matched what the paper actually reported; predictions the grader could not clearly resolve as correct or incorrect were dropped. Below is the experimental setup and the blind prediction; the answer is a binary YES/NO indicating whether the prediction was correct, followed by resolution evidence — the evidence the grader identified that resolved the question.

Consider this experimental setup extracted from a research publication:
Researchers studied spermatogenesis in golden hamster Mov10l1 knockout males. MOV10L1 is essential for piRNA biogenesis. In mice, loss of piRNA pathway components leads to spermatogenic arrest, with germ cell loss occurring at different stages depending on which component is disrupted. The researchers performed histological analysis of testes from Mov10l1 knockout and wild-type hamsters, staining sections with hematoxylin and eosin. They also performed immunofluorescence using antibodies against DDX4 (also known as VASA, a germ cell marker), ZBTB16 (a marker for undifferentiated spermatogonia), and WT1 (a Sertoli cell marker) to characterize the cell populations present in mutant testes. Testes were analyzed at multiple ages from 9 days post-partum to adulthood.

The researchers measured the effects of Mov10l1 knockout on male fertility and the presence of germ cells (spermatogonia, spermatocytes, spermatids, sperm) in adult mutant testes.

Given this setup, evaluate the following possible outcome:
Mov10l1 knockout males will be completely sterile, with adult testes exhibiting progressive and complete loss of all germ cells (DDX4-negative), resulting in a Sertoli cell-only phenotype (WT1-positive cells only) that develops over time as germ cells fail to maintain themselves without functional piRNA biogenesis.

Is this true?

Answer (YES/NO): NO